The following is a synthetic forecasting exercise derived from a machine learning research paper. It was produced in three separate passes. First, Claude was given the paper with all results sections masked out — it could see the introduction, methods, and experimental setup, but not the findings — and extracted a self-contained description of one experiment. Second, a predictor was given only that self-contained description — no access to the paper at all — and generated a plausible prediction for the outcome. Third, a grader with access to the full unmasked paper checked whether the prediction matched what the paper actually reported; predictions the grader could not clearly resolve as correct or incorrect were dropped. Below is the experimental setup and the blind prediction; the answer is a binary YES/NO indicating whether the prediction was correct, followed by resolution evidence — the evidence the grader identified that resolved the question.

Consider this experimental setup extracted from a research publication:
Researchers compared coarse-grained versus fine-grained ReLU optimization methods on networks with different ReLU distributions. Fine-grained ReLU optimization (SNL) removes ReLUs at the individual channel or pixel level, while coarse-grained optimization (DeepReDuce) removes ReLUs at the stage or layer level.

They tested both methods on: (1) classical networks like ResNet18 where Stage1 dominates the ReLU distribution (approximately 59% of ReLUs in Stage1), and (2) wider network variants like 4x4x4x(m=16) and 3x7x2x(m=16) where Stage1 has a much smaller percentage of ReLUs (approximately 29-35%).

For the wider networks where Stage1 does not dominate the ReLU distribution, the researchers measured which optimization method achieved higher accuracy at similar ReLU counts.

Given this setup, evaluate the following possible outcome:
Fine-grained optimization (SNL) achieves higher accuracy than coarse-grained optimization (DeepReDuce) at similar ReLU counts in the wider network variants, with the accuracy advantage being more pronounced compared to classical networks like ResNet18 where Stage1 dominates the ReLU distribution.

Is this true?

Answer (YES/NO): NO